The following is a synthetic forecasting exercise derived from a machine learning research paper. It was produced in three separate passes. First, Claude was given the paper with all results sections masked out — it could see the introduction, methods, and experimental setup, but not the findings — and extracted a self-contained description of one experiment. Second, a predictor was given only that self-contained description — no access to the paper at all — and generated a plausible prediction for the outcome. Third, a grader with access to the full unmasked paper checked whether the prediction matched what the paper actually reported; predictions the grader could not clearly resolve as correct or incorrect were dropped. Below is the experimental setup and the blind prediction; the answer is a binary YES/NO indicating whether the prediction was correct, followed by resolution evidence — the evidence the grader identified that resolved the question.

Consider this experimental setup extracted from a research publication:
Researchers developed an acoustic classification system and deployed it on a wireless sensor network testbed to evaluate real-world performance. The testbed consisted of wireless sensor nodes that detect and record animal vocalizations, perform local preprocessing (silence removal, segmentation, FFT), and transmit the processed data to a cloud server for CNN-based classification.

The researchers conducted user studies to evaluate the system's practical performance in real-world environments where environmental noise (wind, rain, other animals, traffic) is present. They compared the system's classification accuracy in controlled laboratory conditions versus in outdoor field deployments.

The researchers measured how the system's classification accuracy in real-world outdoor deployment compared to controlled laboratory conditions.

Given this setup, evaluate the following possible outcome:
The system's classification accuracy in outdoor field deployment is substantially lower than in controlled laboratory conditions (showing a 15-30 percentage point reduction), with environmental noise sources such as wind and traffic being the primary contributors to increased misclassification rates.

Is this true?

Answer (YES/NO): NO